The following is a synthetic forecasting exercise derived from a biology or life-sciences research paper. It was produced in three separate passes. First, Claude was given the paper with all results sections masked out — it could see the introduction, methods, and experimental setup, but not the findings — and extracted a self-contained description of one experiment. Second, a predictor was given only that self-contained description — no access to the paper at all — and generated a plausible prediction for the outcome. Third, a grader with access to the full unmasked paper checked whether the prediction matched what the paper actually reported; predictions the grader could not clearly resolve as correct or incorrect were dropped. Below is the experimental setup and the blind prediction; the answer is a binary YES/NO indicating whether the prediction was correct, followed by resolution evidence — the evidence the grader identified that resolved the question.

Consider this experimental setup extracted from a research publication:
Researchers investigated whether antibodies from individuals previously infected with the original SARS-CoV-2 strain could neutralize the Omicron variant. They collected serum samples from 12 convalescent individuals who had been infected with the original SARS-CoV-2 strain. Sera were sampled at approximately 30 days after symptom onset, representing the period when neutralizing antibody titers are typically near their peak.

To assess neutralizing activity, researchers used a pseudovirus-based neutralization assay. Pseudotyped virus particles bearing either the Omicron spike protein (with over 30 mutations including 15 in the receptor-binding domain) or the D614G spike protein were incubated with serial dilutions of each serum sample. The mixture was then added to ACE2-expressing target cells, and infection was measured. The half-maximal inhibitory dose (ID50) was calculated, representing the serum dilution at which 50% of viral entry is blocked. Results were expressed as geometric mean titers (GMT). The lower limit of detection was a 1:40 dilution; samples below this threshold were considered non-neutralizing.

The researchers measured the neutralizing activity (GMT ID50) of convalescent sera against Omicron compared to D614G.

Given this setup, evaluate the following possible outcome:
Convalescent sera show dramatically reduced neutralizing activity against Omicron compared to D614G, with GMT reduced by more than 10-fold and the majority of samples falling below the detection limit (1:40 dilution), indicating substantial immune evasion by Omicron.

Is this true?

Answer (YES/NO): YES